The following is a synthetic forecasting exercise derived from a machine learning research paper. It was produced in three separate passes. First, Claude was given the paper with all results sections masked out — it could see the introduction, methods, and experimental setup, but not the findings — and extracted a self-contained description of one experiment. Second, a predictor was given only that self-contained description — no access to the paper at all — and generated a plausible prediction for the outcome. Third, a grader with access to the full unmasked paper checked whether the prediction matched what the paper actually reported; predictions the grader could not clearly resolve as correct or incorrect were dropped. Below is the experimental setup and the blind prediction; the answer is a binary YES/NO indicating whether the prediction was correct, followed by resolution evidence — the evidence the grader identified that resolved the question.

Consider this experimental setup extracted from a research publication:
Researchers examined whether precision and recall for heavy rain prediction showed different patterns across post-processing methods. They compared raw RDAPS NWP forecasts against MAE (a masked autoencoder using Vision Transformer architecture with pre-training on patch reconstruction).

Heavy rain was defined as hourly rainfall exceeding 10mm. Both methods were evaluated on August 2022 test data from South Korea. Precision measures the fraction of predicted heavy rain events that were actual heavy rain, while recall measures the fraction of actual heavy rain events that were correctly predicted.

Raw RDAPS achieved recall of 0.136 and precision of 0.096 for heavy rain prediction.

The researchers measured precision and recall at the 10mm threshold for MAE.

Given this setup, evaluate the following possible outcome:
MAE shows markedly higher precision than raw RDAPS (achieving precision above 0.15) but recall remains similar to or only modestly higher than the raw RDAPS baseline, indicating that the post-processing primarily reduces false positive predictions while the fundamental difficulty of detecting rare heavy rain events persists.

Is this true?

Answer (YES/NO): NO